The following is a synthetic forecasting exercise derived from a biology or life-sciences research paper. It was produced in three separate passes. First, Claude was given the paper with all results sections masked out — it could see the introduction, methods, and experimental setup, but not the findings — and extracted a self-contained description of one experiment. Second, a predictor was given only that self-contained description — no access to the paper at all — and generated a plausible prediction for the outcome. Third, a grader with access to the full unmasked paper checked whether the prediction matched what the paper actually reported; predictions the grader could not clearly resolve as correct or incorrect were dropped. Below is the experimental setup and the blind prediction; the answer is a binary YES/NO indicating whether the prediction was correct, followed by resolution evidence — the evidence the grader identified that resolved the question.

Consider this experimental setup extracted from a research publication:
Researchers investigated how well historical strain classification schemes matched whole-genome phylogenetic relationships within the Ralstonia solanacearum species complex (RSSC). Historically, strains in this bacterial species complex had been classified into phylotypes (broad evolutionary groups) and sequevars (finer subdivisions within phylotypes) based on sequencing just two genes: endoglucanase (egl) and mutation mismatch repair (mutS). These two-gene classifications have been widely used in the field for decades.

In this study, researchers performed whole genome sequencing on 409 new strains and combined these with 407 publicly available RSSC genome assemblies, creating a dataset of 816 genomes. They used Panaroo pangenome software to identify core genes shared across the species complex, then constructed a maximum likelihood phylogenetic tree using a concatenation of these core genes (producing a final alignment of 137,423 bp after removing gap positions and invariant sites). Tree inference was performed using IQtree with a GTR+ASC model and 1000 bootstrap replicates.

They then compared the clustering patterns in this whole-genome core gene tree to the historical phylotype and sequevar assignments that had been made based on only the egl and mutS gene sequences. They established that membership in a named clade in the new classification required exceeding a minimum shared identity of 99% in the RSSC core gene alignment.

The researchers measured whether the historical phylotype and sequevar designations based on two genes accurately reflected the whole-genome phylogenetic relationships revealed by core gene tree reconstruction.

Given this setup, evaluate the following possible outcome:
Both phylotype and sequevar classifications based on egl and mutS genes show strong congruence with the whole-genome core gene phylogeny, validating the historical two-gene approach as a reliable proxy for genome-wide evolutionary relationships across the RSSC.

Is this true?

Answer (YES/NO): NO